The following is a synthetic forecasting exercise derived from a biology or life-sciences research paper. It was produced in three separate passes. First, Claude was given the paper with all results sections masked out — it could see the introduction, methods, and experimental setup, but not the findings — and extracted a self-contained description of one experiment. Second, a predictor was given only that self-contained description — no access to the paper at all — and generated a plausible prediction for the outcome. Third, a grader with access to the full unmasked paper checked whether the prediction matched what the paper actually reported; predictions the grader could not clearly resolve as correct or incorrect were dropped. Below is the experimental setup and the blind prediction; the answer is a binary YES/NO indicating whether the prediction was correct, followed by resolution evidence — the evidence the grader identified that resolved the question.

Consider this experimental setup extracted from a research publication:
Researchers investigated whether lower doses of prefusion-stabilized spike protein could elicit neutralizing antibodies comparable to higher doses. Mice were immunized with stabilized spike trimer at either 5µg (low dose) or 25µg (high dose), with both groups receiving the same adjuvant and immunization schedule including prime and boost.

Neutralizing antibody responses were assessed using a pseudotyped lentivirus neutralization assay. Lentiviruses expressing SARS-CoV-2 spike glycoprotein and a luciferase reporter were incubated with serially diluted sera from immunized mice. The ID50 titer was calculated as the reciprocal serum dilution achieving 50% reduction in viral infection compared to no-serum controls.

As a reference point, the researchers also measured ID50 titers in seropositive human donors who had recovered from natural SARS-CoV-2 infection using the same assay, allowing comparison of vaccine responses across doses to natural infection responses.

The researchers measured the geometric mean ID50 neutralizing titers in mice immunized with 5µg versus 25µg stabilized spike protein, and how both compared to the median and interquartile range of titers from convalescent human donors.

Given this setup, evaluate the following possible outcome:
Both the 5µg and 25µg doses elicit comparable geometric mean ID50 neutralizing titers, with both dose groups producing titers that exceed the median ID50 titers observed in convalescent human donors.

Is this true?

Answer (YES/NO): YES